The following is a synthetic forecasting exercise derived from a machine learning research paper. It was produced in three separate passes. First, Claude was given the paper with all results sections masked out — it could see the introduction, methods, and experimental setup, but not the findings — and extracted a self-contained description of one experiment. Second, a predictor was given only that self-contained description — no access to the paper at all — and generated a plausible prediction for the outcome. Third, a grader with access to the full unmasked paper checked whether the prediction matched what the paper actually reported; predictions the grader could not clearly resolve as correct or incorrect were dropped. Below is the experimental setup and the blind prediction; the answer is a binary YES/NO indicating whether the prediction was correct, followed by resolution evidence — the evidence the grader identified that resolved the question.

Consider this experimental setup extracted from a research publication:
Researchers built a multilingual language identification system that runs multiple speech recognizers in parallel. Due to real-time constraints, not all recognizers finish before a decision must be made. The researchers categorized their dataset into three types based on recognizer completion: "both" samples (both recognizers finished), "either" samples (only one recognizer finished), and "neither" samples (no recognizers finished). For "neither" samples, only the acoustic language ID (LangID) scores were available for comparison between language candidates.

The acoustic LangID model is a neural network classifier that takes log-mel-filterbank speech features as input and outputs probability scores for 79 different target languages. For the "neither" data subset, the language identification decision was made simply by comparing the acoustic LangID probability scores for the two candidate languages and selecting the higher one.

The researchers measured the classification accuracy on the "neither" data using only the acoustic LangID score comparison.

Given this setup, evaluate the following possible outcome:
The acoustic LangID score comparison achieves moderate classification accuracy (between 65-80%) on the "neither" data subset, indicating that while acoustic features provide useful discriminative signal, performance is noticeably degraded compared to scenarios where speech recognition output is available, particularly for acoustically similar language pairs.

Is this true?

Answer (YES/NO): NO